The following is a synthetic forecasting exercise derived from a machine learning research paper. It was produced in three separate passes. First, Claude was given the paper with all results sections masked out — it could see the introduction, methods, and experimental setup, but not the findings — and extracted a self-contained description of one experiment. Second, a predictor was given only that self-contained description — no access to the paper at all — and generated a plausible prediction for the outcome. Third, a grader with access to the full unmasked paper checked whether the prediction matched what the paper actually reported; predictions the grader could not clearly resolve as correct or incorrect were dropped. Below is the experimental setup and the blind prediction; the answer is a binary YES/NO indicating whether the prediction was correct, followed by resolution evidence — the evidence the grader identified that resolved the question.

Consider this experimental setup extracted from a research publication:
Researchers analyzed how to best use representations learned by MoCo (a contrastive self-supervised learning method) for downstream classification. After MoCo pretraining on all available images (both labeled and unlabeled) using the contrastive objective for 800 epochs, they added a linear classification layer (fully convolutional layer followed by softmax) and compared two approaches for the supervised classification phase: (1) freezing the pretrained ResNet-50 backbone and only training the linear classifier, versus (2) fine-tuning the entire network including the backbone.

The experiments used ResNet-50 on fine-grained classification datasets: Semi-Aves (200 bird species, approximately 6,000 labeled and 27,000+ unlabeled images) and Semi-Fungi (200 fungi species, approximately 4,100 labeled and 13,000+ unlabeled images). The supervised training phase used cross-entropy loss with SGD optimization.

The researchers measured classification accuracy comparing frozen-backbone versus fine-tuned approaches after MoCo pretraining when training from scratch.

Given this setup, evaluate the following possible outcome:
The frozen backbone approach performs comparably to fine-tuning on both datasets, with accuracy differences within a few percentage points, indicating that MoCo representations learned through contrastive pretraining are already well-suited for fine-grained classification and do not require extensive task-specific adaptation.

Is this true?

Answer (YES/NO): NO